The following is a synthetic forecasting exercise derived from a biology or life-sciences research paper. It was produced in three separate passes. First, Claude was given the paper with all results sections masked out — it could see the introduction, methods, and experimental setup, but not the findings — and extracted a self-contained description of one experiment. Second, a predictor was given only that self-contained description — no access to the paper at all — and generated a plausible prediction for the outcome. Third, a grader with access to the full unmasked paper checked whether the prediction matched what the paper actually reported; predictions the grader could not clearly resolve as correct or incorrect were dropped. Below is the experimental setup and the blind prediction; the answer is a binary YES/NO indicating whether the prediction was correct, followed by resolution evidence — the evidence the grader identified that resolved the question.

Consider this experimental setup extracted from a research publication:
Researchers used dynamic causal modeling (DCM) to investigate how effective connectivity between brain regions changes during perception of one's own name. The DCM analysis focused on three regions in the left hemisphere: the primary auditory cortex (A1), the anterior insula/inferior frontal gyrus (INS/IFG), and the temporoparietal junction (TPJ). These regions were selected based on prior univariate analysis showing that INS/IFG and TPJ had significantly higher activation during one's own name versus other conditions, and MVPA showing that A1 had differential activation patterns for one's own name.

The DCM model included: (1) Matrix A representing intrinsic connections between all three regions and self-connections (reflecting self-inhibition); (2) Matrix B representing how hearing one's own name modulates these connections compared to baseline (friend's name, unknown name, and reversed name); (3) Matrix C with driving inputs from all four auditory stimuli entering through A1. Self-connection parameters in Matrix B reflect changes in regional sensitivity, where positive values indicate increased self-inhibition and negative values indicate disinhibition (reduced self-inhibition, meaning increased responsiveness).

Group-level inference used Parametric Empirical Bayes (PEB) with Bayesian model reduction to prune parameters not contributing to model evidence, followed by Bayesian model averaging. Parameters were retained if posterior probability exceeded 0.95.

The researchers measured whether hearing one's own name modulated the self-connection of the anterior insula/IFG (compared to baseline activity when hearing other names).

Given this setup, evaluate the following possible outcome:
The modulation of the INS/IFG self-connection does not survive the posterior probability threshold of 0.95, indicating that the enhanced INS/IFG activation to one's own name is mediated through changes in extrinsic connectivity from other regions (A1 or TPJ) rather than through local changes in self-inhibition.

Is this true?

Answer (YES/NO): NO